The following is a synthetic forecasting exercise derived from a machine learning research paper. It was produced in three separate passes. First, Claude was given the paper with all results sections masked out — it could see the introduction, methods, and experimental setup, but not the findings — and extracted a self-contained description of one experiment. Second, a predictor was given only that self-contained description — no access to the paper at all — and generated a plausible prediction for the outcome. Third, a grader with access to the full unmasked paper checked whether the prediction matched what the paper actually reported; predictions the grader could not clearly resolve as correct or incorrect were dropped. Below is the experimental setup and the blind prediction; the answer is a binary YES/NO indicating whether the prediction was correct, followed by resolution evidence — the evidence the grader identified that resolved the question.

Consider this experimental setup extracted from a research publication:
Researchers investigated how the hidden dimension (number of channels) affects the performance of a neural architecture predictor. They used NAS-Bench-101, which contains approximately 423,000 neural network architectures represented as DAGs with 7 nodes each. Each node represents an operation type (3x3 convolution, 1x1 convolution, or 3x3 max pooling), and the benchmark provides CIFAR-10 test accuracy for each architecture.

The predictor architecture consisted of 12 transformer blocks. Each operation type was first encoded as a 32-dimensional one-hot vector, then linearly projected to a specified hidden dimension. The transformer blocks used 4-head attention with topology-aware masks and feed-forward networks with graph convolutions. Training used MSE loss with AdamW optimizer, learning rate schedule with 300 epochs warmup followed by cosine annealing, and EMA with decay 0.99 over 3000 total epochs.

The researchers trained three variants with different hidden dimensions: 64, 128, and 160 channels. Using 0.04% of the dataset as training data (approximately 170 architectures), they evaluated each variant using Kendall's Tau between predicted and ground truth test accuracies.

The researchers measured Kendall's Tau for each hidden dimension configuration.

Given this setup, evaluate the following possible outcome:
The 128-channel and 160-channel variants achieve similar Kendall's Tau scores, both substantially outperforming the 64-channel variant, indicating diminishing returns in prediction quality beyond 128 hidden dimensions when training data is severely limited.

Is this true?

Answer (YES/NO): NO